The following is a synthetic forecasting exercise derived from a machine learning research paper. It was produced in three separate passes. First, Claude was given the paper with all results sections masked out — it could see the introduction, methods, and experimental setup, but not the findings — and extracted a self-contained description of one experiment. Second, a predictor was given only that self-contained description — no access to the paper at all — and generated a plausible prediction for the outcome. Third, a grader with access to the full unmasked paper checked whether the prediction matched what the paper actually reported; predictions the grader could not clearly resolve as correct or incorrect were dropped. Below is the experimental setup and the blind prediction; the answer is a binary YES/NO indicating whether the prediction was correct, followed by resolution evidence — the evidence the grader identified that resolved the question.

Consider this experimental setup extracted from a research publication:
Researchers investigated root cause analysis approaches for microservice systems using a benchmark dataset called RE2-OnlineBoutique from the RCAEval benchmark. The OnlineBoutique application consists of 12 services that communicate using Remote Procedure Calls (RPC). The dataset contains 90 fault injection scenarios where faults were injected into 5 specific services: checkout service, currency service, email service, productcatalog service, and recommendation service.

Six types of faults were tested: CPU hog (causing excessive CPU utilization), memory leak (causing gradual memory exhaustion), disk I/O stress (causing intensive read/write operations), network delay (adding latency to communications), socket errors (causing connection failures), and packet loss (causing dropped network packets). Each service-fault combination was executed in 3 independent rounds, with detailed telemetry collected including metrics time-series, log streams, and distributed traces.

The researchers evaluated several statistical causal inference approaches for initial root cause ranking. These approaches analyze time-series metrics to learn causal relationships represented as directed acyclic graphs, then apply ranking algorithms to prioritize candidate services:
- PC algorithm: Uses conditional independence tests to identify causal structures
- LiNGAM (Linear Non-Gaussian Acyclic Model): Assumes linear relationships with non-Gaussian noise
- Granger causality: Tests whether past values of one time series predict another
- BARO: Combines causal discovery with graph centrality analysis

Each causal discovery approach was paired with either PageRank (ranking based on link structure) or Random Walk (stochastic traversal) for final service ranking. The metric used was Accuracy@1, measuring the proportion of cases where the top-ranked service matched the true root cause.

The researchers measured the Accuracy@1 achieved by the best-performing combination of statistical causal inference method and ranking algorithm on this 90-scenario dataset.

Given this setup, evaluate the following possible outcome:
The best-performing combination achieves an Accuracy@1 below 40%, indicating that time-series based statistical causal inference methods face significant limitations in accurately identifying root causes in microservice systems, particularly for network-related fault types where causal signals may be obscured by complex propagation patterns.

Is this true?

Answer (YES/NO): YES